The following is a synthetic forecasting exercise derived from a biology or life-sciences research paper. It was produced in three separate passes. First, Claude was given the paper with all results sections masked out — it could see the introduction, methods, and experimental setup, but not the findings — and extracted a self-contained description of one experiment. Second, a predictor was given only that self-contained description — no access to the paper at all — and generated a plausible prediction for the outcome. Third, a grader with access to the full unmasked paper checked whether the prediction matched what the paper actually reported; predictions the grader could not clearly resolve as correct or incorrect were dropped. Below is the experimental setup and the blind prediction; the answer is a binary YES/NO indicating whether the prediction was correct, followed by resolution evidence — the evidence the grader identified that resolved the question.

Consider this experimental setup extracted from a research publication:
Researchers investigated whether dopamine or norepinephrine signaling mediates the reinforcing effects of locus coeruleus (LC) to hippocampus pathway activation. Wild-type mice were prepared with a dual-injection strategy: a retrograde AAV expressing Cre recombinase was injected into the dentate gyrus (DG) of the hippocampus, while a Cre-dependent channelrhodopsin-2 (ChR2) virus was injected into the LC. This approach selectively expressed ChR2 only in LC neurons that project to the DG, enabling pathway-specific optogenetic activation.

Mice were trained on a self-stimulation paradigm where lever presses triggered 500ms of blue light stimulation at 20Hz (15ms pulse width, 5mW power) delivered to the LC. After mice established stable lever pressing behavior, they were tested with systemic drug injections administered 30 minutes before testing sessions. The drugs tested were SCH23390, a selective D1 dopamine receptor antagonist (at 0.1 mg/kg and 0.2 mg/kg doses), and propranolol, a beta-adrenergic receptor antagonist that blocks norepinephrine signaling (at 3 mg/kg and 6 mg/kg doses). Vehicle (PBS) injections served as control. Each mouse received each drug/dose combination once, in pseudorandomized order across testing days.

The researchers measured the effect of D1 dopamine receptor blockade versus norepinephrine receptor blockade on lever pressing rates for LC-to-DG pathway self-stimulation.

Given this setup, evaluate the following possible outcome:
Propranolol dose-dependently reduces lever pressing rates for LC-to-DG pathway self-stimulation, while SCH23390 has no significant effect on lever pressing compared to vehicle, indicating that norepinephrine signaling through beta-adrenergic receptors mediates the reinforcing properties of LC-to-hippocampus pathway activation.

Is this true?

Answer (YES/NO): NO